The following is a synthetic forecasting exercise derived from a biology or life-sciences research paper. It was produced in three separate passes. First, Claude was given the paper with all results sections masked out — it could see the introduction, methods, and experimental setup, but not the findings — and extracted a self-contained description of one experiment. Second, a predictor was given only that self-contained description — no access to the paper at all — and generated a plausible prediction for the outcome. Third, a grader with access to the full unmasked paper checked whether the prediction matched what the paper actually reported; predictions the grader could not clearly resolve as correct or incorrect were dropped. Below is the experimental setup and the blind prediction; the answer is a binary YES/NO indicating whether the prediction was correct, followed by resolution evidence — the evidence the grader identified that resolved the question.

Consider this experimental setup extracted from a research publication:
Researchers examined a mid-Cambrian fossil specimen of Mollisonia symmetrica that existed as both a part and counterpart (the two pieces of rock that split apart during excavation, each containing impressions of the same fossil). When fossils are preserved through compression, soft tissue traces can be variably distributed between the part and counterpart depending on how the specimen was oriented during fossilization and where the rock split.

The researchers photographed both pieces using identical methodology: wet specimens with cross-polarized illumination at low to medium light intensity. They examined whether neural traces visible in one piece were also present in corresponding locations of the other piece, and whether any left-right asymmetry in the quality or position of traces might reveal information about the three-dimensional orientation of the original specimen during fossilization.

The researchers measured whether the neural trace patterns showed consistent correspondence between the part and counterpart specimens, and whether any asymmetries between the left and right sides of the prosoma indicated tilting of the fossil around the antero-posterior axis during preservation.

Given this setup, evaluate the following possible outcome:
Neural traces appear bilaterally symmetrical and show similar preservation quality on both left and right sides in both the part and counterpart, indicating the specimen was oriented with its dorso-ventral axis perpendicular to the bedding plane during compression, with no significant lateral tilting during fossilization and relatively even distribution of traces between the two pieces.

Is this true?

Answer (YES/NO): NO